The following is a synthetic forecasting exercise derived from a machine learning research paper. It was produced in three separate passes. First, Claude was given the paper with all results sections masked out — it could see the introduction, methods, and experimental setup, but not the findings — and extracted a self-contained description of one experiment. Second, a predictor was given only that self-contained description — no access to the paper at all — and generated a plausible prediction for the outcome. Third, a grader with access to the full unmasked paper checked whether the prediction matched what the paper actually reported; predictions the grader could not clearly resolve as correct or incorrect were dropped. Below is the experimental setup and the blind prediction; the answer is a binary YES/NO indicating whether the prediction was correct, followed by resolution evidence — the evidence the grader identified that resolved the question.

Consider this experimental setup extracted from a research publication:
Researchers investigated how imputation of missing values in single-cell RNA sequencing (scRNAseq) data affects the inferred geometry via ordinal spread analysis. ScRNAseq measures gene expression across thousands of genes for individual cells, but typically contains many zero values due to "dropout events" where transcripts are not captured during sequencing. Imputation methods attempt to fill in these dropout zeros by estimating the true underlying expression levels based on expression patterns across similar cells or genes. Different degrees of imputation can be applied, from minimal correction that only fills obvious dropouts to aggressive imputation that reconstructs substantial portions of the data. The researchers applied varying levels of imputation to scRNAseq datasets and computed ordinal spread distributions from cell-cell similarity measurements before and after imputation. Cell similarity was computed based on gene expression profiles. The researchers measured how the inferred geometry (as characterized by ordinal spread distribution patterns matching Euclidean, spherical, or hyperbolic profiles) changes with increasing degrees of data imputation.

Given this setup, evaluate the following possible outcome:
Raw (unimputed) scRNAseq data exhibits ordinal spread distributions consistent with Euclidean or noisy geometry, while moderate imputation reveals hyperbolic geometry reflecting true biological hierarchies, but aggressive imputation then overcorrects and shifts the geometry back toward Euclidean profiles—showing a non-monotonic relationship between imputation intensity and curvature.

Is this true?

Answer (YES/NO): NO